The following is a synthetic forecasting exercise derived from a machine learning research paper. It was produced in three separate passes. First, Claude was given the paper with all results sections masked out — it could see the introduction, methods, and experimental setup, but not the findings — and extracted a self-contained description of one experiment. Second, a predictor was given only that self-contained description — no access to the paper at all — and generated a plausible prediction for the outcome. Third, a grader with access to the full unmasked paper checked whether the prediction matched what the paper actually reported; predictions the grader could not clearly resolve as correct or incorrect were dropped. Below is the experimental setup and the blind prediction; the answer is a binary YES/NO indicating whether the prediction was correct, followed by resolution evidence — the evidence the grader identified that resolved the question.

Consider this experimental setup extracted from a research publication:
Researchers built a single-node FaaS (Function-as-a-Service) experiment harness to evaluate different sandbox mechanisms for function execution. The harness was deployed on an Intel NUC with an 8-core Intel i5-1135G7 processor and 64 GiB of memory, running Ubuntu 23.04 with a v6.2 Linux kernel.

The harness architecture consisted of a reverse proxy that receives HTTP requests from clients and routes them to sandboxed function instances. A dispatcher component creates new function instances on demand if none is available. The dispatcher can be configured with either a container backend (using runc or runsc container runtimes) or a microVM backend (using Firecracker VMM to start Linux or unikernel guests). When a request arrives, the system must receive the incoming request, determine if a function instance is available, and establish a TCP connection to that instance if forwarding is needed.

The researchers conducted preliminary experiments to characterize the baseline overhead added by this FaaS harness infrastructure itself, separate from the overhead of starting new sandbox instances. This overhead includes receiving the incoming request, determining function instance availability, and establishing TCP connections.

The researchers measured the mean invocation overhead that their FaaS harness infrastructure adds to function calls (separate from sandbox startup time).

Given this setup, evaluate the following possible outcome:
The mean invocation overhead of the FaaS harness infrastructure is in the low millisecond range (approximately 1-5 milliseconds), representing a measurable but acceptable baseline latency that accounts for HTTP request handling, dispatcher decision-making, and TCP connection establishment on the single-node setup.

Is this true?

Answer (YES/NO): NO